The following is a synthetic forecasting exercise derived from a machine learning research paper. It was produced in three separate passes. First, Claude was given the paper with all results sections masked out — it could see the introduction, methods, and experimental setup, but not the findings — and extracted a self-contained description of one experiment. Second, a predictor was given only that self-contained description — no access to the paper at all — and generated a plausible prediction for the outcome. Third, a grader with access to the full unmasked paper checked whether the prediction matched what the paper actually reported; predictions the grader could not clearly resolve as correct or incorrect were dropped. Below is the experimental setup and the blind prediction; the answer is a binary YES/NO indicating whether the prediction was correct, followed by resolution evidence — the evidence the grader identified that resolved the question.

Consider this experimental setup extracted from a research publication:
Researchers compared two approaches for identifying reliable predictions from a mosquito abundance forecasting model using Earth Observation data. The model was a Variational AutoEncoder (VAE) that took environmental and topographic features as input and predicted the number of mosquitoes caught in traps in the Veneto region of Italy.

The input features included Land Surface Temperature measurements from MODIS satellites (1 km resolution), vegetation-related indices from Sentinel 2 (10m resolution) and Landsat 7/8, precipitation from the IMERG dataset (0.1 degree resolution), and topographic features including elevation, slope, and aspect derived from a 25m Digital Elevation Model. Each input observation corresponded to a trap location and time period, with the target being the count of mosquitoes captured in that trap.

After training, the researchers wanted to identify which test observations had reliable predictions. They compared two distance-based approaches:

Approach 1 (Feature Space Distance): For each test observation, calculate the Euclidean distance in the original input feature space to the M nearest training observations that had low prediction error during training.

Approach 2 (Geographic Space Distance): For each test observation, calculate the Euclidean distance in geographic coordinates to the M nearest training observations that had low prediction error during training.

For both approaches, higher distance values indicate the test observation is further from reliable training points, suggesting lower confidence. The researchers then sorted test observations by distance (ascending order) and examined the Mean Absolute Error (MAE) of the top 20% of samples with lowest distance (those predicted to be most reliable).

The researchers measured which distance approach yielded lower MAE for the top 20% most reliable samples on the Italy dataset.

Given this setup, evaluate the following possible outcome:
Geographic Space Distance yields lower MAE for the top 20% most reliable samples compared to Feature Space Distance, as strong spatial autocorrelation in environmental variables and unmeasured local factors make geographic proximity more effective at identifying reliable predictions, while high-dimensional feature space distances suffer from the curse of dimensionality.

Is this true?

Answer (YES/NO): NO